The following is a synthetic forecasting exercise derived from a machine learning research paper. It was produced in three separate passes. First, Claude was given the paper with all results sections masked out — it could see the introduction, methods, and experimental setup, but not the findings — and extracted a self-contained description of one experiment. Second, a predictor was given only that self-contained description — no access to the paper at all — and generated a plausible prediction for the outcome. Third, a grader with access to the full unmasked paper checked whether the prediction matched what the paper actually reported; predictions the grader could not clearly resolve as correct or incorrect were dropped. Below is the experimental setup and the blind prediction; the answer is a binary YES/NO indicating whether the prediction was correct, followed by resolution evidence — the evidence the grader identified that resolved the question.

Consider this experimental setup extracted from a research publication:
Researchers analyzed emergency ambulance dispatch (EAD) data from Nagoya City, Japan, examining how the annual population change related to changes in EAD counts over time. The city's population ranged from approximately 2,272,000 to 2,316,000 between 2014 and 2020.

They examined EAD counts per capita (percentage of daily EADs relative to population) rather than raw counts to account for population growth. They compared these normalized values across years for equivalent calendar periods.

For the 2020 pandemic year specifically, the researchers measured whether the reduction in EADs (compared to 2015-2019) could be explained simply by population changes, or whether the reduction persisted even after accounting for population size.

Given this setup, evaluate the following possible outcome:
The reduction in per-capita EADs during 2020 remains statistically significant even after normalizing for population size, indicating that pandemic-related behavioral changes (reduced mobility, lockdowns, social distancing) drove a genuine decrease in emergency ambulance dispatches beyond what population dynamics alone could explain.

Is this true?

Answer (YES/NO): YES